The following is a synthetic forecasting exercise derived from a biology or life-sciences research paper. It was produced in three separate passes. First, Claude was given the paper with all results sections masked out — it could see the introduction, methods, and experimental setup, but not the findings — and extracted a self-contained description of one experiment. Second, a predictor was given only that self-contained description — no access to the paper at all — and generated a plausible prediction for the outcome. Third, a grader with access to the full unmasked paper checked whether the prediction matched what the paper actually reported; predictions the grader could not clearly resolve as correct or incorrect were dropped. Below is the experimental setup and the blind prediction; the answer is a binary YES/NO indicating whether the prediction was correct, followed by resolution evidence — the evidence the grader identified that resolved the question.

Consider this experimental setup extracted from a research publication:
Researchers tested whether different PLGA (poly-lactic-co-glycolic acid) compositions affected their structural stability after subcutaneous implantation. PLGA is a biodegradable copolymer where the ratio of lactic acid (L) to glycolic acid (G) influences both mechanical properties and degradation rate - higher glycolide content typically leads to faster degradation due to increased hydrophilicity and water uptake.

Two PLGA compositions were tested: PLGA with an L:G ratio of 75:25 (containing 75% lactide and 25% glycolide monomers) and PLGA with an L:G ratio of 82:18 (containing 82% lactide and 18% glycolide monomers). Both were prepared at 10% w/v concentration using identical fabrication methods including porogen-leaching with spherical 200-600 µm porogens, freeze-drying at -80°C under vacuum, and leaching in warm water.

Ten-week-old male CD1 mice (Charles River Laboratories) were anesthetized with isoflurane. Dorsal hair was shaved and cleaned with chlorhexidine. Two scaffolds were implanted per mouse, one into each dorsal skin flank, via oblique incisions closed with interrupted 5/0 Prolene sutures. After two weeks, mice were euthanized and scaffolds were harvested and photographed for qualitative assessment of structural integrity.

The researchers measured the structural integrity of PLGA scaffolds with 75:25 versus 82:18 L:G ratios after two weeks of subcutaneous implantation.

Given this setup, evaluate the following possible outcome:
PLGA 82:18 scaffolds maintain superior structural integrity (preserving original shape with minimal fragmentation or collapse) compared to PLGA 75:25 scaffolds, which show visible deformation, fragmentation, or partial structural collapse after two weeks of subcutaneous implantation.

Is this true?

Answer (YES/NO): NO